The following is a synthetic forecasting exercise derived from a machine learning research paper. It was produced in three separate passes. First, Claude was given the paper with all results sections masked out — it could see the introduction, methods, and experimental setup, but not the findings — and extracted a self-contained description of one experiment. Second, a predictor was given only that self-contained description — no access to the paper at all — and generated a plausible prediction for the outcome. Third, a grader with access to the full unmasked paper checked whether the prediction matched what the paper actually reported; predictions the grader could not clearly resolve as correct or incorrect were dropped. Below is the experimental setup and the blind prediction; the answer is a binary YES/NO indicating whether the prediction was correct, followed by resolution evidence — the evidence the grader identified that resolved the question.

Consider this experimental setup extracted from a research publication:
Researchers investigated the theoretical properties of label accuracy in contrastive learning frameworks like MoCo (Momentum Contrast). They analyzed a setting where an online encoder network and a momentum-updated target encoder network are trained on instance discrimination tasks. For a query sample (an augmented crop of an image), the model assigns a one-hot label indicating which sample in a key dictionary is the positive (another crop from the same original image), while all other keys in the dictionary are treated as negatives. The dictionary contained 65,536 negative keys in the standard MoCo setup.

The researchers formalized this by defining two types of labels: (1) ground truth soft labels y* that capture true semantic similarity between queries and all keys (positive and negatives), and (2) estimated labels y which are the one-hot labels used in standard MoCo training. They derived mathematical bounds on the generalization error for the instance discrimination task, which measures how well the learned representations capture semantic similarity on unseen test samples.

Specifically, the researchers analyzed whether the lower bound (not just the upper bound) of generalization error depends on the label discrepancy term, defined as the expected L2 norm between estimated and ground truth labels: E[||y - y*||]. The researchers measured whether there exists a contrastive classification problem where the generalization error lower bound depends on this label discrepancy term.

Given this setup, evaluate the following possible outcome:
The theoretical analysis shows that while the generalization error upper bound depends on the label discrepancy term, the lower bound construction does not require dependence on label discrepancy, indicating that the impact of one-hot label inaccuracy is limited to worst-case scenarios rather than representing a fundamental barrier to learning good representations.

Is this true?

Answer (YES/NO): NO